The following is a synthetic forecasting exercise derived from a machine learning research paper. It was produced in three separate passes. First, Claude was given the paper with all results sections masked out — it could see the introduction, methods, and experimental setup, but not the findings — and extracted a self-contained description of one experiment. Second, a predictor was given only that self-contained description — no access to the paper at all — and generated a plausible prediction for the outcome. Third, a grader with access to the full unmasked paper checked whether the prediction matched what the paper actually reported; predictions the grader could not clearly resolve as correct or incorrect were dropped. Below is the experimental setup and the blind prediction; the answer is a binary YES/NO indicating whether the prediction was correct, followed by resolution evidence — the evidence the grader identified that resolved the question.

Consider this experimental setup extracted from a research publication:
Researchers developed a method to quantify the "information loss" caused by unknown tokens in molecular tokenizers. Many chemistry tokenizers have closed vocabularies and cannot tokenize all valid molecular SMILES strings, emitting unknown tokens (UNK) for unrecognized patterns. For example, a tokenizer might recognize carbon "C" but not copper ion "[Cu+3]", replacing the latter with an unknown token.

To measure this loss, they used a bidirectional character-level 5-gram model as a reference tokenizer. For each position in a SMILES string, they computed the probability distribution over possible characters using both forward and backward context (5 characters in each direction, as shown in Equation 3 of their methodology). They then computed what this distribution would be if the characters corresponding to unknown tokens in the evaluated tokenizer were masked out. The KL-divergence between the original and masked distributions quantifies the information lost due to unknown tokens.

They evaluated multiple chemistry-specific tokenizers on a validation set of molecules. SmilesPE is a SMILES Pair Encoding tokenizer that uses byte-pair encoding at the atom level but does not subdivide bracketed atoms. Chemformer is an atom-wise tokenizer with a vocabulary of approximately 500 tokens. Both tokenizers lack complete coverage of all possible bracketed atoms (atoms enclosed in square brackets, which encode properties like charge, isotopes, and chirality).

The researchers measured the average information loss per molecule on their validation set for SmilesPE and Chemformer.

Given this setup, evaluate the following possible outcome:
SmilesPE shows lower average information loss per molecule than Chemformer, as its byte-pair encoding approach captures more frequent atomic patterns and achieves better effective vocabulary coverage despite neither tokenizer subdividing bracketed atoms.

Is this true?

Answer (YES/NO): NO